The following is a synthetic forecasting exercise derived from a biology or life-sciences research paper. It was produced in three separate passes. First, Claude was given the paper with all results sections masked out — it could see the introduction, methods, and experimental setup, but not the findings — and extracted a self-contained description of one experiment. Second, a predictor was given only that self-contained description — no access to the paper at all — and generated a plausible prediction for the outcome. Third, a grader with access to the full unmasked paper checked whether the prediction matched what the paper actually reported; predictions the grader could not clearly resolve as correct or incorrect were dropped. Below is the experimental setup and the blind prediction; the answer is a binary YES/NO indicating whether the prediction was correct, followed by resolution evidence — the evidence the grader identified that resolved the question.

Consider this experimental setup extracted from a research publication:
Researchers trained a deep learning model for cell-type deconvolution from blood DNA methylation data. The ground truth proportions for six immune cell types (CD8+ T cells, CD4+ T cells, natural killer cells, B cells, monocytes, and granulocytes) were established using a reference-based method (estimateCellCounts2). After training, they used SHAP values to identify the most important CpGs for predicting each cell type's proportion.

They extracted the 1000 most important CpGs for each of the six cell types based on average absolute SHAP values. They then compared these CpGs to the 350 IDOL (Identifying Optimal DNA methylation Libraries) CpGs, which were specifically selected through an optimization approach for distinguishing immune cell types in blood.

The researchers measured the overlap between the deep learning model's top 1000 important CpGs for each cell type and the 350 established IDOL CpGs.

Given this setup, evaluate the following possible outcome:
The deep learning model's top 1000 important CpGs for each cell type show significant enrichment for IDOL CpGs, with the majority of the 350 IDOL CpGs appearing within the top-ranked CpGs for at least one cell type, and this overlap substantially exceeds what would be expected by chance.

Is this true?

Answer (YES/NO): NO